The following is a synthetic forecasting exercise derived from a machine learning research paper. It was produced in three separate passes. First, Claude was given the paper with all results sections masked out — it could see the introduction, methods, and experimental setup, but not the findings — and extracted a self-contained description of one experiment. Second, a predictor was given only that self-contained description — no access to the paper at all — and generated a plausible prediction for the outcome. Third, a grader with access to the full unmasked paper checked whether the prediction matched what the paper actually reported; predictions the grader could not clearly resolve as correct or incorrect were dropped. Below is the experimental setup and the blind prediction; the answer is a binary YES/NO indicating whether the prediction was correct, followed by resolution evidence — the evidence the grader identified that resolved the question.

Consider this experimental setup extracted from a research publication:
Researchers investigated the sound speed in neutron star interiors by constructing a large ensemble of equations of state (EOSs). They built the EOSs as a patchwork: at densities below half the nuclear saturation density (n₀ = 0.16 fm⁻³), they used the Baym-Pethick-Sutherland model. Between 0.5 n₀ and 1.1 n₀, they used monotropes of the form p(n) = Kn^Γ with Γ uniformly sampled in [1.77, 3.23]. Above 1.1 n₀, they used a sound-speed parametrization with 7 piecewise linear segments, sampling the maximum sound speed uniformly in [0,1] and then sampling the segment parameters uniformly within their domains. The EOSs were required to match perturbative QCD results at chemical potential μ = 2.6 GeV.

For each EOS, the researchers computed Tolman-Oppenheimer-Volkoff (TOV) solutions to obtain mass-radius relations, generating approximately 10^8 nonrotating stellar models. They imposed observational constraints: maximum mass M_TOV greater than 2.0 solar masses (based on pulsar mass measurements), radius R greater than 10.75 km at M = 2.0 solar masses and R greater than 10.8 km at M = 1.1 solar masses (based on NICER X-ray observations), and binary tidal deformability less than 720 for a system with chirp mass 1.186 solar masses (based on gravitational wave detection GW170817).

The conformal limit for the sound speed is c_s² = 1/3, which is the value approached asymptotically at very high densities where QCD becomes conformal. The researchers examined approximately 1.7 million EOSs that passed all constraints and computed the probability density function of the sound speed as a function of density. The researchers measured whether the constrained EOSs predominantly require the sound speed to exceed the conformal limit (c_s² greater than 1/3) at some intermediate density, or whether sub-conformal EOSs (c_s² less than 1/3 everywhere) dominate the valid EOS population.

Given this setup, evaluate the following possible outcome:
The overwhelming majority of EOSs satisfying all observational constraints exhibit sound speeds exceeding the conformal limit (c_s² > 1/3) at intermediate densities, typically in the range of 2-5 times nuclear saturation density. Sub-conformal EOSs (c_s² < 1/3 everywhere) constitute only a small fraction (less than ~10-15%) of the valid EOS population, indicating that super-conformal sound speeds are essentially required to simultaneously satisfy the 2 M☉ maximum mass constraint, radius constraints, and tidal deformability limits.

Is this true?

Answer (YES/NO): NO